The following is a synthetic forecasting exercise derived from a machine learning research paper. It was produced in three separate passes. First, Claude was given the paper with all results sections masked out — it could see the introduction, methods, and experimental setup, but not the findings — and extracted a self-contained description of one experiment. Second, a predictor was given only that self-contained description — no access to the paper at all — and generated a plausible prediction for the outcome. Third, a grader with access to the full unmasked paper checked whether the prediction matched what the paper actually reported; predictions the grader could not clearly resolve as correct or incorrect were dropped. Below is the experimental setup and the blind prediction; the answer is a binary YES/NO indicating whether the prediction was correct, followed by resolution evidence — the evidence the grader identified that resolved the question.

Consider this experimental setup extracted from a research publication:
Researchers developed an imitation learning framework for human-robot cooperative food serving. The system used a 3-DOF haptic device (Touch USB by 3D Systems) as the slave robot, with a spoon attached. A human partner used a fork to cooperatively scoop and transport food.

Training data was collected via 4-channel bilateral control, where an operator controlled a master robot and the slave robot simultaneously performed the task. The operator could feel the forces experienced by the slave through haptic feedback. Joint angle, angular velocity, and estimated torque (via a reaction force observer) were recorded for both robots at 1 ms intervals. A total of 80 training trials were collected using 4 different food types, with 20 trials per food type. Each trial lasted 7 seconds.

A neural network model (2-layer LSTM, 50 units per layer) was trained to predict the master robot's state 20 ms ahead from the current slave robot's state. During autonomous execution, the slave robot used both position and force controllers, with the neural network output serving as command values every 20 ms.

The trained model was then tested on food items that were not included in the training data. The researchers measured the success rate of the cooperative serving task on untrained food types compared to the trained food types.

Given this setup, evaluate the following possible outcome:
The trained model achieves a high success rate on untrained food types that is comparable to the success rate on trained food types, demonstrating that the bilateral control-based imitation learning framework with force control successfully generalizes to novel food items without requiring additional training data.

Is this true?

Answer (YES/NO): YES